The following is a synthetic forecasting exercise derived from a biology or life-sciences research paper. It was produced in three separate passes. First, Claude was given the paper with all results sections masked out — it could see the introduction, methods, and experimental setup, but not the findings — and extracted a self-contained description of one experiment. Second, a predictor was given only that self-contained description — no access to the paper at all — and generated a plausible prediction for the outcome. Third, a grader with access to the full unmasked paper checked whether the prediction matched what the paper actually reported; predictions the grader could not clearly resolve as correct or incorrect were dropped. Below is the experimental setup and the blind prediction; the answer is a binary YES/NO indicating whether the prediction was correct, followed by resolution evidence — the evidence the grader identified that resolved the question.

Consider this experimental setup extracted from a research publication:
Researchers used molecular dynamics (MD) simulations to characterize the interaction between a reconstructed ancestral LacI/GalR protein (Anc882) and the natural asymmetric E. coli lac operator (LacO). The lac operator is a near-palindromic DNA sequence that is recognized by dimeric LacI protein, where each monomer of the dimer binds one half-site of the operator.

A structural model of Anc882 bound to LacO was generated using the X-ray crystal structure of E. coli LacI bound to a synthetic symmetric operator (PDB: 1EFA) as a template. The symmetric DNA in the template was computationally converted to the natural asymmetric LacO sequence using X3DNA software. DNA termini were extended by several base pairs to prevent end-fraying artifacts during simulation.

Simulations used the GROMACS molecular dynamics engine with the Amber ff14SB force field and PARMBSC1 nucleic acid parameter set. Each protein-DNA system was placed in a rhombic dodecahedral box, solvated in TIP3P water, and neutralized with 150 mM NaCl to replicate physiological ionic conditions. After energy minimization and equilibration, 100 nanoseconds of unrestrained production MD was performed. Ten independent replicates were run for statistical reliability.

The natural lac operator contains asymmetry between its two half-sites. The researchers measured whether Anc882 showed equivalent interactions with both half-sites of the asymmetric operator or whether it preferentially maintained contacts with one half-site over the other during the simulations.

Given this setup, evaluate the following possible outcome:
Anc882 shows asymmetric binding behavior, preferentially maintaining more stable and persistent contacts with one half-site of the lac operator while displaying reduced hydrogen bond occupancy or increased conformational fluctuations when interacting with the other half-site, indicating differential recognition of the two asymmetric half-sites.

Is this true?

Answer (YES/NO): YES